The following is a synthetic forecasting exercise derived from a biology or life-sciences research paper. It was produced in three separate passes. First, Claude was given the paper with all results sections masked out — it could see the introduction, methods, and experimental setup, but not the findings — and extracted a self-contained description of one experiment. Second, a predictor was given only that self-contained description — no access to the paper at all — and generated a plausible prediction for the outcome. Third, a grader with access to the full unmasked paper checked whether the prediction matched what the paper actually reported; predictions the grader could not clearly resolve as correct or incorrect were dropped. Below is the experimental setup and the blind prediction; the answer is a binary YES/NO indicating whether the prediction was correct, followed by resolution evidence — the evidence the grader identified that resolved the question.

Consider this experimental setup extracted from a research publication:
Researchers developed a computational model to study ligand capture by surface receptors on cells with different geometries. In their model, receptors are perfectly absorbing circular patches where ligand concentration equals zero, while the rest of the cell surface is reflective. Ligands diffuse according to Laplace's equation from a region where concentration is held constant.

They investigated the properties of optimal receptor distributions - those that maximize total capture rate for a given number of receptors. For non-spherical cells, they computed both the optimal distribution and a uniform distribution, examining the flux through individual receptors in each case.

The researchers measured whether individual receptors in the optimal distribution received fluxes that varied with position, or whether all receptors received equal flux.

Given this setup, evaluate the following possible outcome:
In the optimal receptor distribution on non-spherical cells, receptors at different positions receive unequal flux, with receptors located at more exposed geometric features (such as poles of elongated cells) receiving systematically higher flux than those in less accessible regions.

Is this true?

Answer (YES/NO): NO